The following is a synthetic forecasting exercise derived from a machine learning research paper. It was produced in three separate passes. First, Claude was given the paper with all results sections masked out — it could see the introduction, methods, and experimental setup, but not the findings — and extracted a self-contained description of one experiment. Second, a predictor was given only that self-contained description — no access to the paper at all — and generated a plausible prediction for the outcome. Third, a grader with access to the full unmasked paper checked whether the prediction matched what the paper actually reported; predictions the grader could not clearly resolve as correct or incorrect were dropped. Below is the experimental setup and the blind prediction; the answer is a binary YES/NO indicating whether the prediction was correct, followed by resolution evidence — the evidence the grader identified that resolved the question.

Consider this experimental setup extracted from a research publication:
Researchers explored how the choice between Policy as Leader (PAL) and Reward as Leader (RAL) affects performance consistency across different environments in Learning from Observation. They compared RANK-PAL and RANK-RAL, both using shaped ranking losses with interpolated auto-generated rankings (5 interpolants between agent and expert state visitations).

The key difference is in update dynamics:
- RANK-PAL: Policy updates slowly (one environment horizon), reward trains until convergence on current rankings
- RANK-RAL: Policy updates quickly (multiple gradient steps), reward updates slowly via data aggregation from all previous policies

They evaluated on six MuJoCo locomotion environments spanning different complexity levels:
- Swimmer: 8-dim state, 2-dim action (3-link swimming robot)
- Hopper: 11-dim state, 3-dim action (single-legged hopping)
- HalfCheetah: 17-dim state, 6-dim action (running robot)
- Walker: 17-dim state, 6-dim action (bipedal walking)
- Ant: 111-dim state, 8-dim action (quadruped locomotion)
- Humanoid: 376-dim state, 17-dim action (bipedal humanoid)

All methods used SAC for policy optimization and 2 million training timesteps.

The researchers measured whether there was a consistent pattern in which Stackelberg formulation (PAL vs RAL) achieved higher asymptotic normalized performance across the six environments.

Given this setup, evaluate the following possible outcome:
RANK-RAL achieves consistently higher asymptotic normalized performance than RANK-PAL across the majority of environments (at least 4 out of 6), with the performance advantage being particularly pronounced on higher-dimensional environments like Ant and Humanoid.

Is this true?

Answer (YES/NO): NO